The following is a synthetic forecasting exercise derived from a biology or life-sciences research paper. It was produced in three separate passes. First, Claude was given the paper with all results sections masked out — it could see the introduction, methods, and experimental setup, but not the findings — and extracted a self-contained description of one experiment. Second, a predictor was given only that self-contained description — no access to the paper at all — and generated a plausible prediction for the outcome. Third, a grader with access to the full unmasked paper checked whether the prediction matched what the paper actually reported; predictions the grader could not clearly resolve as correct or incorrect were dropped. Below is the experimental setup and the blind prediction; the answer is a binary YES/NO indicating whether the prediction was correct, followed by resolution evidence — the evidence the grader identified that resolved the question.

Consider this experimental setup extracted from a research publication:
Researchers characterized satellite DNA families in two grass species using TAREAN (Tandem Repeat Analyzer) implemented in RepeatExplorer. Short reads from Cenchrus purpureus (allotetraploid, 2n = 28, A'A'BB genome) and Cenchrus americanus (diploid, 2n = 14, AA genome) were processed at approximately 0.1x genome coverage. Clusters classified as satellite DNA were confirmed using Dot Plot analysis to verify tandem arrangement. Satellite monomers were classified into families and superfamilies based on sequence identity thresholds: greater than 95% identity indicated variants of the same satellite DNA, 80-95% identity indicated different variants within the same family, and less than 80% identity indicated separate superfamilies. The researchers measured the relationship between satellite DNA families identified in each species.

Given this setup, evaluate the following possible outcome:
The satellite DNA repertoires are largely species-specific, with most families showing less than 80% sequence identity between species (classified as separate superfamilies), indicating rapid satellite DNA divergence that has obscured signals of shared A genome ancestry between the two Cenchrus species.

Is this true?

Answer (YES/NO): NO